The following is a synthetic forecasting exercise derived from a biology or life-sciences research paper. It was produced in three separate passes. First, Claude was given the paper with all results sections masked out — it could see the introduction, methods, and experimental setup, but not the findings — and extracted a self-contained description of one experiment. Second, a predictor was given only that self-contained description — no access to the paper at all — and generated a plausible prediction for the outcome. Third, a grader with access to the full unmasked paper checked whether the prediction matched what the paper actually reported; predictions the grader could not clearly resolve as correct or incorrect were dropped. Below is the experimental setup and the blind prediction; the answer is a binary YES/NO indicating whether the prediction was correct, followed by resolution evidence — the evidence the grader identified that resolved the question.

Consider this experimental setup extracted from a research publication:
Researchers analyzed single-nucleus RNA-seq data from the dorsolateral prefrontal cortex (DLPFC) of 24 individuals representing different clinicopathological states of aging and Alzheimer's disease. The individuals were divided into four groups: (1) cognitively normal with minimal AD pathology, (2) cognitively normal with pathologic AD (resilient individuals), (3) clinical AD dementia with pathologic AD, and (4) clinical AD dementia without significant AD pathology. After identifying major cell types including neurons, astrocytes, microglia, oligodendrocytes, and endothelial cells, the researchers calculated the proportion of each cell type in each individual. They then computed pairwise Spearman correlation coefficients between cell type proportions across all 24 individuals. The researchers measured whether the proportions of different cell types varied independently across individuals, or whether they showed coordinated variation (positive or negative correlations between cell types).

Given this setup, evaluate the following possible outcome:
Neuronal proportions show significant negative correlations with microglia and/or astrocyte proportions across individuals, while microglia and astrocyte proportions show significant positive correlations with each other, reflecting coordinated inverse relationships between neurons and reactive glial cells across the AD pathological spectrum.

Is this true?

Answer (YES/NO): NO